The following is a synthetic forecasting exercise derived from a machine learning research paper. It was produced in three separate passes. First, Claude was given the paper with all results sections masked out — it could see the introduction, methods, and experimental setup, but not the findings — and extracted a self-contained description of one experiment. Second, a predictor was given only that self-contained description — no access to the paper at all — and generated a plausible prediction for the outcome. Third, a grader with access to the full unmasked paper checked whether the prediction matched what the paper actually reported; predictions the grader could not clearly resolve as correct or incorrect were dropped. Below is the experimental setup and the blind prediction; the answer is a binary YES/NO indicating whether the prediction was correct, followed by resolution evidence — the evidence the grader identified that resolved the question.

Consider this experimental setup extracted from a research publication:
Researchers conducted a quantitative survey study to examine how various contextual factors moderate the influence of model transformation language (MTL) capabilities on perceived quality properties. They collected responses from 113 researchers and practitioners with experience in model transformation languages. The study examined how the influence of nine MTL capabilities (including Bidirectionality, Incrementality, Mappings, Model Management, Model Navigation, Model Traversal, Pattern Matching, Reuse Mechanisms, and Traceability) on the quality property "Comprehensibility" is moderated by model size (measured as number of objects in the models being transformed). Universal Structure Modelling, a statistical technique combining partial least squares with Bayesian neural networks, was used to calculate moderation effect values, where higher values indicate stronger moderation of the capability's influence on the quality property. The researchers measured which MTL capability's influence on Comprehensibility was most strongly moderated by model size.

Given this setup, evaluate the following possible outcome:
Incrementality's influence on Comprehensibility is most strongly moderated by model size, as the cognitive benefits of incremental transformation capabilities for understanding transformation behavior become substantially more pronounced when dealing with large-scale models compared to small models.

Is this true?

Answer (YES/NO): NO